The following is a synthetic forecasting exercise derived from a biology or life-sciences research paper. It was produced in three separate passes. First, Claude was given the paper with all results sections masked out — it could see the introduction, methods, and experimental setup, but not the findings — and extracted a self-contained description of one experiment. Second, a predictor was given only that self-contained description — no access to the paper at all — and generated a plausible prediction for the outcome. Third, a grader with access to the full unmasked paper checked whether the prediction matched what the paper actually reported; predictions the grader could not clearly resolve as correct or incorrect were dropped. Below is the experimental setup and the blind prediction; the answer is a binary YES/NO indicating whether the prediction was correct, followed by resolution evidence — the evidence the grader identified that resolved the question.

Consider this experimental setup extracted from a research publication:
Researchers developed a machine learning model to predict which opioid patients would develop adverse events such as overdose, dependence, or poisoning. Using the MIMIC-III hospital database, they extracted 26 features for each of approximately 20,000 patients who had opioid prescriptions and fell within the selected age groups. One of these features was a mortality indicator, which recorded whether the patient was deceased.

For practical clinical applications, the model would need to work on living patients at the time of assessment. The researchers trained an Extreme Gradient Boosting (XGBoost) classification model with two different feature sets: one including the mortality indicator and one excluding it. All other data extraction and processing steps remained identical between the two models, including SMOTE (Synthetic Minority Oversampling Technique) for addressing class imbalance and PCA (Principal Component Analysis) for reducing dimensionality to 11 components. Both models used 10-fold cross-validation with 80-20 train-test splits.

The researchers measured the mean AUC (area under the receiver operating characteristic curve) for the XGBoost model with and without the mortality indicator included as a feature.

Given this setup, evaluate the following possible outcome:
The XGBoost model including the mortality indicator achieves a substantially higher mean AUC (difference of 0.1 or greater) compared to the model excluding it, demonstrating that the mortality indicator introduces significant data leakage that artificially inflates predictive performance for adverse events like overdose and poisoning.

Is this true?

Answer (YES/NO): NO